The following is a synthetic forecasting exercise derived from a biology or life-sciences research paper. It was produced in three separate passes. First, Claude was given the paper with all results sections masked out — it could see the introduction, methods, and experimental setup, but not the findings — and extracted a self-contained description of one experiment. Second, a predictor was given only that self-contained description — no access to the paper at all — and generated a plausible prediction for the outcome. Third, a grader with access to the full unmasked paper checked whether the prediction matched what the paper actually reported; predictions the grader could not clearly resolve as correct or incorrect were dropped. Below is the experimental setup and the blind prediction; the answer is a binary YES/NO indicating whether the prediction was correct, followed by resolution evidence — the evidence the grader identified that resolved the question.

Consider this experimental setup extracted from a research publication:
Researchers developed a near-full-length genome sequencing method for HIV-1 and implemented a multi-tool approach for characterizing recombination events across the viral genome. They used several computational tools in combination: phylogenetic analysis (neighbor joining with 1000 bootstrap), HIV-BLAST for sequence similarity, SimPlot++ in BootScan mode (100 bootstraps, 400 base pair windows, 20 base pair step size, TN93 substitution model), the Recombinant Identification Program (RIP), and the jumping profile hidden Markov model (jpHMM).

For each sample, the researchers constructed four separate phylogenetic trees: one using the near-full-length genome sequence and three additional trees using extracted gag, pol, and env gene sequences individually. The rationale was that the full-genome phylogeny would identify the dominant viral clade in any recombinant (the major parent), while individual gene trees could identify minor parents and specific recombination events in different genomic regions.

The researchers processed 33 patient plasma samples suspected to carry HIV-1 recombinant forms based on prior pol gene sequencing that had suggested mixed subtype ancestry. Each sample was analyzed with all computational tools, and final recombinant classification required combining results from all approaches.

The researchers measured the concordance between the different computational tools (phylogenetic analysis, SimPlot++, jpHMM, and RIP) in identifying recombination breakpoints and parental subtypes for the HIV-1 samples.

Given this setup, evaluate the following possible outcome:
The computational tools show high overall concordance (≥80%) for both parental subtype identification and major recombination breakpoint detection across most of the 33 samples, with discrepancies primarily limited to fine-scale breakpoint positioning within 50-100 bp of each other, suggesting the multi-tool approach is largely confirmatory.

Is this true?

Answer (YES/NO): NO